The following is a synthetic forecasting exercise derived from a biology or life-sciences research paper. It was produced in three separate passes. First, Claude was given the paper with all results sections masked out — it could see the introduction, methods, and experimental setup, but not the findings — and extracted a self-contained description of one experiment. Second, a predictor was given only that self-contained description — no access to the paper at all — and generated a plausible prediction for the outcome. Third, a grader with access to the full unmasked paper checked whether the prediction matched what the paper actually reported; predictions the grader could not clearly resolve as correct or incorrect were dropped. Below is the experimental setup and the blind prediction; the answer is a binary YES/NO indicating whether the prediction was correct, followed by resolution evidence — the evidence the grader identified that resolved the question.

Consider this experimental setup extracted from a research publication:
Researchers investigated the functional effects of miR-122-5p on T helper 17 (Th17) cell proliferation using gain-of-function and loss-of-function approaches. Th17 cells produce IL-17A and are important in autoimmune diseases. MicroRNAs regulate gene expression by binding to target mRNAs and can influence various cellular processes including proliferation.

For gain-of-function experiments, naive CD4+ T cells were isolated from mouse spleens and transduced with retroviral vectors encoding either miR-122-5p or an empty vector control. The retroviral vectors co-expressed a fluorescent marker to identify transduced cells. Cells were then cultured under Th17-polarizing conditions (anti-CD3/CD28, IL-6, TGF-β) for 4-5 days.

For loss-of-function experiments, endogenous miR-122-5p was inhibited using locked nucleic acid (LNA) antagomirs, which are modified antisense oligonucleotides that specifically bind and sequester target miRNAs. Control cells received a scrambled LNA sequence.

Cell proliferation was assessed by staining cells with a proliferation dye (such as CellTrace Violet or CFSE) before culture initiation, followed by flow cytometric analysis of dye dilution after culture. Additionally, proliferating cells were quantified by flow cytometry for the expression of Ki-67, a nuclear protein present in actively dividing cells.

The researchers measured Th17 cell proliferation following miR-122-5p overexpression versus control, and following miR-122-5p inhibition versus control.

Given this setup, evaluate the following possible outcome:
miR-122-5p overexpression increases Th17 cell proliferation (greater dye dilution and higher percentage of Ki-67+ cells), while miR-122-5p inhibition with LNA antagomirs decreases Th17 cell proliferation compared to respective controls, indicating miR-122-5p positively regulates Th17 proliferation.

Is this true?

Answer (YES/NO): NO